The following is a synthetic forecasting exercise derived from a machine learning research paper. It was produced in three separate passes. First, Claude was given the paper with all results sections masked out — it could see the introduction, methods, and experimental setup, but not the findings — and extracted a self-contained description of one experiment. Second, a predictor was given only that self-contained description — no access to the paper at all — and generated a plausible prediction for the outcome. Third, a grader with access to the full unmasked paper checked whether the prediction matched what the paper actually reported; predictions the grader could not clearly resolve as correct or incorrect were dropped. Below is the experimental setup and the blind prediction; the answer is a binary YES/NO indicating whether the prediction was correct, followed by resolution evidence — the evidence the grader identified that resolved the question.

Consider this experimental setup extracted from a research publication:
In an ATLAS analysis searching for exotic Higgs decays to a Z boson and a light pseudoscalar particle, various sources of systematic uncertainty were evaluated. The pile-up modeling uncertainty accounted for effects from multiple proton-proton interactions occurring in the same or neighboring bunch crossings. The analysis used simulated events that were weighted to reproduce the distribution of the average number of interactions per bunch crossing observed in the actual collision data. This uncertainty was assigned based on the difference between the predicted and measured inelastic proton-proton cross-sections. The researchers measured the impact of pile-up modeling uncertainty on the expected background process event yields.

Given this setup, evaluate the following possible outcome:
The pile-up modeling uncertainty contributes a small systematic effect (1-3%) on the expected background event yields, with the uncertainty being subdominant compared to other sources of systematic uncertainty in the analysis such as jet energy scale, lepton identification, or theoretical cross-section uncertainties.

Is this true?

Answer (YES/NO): NO